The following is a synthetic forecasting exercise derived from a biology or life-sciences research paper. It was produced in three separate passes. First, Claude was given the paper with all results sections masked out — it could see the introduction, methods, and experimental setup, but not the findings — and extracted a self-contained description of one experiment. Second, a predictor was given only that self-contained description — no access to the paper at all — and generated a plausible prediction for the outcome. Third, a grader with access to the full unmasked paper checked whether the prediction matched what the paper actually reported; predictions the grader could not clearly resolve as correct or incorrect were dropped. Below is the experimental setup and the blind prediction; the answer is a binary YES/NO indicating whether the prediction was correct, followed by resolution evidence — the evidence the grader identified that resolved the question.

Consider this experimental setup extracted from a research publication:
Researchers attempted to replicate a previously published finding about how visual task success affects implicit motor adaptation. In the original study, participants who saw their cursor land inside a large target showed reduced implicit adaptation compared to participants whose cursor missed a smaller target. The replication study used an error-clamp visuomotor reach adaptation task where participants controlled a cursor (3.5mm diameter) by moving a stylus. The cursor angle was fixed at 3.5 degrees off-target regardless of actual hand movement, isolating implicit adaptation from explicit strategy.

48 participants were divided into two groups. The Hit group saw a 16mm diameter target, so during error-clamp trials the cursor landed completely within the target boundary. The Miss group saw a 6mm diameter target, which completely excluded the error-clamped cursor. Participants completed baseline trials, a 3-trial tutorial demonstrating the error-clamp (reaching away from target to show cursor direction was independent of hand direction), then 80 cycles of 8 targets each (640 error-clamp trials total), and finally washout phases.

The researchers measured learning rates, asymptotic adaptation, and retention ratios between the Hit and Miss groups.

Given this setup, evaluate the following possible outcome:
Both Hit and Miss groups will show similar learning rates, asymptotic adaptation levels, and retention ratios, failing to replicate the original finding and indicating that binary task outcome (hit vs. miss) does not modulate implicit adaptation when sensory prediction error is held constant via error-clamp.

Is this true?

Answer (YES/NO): YES